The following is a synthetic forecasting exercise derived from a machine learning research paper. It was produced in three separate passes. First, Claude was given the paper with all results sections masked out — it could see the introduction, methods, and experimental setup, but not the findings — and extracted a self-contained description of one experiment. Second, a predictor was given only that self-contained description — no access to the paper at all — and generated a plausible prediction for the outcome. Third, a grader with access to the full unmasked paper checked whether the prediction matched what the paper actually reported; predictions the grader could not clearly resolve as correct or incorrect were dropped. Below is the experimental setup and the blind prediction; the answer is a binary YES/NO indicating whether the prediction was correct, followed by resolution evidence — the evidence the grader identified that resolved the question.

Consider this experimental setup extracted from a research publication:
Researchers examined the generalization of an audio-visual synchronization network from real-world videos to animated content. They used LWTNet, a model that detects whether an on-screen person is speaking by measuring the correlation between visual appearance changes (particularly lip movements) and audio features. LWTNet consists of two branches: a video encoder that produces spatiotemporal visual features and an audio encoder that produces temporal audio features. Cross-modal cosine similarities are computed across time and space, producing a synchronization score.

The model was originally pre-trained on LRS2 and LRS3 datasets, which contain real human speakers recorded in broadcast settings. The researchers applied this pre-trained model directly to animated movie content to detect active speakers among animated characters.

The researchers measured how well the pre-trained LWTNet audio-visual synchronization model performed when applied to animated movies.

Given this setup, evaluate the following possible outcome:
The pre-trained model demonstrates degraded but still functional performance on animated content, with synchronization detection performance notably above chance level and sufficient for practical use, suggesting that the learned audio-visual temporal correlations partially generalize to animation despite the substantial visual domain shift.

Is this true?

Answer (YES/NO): NO